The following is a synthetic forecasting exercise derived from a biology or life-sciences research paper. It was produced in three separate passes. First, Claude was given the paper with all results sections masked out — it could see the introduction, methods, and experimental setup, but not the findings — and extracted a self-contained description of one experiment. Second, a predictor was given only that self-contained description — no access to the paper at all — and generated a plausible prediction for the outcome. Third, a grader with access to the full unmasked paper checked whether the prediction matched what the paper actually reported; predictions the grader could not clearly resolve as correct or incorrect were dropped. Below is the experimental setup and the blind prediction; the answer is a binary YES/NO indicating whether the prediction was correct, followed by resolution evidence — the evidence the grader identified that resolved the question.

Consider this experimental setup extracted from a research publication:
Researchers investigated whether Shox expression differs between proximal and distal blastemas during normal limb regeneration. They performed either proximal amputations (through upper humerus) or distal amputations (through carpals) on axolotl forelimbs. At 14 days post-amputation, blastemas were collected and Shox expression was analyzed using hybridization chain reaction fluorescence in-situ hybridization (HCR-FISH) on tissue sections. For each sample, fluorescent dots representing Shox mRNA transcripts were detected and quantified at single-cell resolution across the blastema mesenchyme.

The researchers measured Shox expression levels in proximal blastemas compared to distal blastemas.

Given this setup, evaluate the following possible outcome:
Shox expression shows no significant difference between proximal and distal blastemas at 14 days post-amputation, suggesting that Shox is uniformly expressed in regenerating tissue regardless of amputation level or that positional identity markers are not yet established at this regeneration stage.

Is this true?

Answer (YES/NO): NO